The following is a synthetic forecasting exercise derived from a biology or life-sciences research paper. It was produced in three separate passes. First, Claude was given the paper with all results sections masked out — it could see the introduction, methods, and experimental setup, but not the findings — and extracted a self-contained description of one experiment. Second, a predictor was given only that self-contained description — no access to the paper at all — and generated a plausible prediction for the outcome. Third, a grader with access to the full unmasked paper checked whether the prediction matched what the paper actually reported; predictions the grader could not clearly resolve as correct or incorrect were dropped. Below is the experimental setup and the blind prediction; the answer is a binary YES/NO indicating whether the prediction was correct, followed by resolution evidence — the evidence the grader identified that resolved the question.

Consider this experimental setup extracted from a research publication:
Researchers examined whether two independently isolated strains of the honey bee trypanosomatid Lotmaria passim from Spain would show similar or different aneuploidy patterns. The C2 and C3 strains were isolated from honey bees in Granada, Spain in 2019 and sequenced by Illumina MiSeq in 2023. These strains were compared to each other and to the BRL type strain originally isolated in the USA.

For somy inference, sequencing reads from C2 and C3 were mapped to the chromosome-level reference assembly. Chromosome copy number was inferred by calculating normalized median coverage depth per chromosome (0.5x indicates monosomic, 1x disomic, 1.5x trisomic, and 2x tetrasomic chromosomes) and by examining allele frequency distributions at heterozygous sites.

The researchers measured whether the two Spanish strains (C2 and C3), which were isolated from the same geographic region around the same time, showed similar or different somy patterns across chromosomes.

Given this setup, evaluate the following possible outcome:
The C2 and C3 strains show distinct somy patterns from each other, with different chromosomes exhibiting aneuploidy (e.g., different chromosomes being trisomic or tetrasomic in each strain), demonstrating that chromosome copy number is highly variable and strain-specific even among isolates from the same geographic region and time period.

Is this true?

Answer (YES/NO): NO